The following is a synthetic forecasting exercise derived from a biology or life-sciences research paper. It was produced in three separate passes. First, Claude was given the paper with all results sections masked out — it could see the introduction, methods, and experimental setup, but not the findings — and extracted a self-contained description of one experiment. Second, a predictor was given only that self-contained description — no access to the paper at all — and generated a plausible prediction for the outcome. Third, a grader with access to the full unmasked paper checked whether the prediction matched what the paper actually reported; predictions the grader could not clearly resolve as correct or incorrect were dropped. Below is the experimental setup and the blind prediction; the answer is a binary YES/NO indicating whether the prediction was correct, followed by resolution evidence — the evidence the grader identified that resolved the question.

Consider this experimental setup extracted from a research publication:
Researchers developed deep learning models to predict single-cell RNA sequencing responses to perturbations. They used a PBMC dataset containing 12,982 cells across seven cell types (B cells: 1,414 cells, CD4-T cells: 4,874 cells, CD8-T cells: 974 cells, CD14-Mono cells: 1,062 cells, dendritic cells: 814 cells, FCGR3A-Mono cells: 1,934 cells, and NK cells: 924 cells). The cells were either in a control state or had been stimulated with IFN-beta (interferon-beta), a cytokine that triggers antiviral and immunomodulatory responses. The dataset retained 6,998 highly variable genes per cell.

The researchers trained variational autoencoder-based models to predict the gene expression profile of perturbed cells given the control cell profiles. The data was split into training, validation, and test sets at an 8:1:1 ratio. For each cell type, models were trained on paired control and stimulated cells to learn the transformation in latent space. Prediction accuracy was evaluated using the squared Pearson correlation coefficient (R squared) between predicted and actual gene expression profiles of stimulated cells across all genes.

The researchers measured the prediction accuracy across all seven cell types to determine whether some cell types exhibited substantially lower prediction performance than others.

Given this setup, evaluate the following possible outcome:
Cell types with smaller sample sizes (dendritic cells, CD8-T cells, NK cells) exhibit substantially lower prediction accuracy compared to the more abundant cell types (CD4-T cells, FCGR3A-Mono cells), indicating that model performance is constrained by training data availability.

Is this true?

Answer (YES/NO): NO